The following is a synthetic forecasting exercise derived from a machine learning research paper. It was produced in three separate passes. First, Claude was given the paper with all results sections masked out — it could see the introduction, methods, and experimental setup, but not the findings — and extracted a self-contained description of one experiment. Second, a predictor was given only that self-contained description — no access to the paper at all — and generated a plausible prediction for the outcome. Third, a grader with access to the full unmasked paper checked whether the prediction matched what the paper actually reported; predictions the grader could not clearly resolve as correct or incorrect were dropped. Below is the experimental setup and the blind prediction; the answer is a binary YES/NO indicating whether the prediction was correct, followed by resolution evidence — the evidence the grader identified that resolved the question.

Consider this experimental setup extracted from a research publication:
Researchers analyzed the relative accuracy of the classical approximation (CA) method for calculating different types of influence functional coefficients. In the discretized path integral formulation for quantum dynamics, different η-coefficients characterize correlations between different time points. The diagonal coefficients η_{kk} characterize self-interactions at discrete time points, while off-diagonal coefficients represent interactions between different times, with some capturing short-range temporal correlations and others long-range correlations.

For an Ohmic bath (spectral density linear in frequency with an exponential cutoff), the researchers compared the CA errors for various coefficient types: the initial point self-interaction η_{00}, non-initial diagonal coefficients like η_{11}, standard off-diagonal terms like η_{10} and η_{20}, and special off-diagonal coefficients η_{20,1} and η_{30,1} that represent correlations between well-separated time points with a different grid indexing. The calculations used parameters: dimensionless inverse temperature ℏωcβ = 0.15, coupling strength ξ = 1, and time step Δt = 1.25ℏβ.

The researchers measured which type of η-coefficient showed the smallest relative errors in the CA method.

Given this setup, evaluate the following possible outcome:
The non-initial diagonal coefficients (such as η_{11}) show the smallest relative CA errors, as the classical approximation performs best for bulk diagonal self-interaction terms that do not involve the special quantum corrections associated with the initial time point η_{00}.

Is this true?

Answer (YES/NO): NO